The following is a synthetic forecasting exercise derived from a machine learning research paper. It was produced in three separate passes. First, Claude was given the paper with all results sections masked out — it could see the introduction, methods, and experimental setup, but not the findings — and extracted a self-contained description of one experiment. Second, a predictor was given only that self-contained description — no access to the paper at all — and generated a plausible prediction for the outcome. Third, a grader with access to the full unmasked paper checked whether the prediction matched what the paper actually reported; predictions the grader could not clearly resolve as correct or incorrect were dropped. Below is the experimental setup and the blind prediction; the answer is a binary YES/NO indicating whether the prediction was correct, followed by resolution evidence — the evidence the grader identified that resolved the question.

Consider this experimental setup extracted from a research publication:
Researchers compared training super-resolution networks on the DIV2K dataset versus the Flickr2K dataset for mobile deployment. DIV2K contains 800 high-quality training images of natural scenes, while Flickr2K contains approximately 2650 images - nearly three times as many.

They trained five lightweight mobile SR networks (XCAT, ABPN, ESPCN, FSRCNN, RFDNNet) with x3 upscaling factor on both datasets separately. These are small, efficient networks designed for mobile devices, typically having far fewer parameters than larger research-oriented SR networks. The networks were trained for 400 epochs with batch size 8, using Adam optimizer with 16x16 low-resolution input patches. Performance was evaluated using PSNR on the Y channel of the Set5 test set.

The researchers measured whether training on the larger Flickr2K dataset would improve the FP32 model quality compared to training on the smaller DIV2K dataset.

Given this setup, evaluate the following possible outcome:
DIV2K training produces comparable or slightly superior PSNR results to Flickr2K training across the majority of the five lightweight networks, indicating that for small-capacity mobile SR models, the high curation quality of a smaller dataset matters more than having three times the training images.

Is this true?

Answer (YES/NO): YES